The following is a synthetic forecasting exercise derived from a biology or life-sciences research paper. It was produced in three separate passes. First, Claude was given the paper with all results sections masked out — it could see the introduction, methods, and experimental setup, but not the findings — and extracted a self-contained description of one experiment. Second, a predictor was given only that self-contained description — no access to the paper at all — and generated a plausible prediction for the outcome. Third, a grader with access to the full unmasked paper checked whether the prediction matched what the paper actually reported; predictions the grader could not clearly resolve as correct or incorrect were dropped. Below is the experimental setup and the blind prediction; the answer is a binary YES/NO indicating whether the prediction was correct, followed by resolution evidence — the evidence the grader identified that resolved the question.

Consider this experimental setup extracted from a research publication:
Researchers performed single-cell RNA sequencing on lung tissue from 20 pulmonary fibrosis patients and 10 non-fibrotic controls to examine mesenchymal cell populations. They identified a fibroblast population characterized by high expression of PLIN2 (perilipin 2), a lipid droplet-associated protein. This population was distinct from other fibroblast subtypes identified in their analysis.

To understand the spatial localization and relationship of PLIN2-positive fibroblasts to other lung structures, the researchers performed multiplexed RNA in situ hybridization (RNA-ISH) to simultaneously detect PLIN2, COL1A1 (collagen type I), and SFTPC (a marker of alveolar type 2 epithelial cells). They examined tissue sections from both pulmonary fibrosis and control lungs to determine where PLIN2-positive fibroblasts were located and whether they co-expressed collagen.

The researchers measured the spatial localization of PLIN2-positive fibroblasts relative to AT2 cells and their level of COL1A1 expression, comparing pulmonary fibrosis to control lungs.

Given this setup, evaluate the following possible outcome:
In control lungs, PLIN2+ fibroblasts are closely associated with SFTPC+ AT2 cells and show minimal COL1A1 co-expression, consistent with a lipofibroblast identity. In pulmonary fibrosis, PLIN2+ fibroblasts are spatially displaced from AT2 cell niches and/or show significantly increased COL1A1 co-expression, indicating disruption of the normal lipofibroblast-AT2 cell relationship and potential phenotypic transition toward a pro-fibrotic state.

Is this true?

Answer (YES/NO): NO